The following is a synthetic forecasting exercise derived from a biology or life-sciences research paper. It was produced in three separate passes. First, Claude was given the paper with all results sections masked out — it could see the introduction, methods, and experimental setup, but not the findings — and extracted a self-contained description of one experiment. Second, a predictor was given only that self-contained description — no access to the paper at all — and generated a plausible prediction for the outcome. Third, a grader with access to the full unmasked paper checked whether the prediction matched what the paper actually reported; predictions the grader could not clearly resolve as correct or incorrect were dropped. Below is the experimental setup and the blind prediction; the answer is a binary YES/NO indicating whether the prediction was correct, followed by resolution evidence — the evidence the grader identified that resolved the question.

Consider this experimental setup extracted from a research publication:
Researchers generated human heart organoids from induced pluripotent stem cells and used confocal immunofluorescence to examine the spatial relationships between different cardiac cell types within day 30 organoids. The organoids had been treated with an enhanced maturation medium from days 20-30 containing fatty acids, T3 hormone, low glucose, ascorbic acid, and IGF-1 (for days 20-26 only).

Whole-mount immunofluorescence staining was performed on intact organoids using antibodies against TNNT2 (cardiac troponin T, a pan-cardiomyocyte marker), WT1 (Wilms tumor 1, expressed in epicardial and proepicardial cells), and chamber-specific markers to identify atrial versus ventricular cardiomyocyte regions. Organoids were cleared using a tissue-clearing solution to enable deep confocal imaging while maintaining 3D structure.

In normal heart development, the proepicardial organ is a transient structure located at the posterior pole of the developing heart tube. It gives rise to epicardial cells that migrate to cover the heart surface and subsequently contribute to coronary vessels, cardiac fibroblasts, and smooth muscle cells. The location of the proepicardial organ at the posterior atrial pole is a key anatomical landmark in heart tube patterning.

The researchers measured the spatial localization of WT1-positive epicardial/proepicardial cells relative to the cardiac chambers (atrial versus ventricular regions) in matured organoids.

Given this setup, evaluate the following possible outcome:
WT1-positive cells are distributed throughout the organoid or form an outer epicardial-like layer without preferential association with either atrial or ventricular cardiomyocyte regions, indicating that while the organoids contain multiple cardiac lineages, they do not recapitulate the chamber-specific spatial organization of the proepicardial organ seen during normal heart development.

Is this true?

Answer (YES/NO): NO